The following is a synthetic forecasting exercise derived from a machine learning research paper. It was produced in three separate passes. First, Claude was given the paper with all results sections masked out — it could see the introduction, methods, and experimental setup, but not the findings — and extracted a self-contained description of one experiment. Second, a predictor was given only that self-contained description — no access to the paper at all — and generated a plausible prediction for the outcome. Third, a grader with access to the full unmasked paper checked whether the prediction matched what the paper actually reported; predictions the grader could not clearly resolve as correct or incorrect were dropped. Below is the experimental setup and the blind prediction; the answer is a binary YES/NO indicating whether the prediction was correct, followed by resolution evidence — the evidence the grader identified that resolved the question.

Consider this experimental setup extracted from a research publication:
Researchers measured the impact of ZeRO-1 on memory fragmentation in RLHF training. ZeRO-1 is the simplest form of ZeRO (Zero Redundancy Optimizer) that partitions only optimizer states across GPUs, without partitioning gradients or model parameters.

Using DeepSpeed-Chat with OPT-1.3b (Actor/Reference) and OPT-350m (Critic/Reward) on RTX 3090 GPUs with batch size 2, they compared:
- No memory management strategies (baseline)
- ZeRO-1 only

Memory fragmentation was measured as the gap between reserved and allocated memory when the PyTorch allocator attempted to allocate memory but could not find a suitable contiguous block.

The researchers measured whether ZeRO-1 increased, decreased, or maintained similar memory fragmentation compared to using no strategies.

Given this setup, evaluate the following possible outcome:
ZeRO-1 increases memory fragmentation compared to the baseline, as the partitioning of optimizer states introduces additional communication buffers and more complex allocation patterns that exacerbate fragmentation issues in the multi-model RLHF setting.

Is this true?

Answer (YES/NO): NO